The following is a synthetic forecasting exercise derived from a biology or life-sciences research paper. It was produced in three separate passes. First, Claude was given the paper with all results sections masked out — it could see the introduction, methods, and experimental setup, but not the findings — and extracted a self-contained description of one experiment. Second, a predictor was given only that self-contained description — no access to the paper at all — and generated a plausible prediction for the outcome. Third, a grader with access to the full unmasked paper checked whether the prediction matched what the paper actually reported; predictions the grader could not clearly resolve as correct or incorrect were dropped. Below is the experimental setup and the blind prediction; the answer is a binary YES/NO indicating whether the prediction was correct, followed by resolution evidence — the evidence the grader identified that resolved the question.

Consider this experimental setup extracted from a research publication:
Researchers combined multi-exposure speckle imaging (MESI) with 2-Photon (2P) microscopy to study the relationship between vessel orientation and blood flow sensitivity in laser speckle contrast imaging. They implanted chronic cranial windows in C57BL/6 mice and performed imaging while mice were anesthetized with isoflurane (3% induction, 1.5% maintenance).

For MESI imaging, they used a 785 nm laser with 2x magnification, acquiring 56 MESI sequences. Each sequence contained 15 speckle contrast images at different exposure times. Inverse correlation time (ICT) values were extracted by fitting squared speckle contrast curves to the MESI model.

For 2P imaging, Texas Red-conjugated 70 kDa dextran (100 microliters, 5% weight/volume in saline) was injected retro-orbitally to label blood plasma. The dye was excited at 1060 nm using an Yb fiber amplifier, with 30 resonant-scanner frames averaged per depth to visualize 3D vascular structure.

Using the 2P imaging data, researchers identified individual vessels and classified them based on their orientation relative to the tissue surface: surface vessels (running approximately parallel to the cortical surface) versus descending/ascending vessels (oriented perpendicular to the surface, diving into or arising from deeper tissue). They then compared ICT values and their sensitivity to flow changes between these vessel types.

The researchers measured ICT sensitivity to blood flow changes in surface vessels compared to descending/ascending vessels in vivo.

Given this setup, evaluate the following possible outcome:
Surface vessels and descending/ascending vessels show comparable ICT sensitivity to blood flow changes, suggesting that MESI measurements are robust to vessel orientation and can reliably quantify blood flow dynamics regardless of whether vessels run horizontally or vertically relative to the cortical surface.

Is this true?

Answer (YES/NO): NO